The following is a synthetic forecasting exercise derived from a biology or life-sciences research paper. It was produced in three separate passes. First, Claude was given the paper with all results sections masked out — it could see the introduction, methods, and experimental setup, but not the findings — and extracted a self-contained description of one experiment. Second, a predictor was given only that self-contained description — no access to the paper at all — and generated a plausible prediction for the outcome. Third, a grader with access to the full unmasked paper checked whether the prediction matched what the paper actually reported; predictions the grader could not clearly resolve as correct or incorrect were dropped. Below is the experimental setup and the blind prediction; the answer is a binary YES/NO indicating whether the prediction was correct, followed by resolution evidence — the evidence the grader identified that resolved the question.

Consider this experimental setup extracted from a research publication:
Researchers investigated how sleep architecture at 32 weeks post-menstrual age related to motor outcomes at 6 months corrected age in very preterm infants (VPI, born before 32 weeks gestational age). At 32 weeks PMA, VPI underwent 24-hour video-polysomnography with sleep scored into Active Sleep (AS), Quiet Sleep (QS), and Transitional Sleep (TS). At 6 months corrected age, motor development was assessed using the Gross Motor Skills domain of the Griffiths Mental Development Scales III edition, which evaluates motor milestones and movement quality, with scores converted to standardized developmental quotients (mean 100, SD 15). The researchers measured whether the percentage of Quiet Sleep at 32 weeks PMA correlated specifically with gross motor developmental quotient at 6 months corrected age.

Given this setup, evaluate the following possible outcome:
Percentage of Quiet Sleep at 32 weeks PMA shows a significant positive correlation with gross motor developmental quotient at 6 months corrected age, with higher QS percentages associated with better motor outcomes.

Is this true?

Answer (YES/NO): NO